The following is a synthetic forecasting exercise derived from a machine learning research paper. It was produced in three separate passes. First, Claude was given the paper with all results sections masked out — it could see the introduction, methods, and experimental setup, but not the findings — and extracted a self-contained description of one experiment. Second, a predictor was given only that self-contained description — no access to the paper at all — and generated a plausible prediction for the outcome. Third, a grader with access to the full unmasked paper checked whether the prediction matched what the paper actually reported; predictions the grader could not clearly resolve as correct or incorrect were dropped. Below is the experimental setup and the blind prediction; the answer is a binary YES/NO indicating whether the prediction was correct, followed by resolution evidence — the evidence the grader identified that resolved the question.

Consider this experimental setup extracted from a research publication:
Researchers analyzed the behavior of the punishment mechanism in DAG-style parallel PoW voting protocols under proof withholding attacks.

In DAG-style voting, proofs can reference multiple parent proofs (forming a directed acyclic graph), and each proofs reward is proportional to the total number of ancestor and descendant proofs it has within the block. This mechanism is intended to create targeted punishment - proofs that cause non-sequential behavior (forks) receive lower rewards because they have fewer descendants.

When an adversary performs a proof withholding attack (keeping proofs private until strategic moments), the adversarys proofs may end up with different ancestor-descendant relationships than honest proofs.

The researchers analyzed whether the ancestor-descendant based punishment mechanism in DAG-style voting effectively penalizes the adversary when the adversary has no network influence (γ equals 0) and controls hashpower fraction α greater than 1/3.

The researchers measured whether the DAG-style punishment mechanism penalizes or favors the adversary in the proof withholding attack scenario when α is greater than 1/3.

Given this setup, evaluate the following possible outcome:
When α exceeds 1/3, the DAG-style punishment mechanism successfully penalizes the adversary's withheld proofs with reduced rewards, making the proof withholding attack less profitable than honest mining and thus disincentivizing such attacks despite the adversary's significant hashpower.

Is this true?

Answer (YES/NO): NO